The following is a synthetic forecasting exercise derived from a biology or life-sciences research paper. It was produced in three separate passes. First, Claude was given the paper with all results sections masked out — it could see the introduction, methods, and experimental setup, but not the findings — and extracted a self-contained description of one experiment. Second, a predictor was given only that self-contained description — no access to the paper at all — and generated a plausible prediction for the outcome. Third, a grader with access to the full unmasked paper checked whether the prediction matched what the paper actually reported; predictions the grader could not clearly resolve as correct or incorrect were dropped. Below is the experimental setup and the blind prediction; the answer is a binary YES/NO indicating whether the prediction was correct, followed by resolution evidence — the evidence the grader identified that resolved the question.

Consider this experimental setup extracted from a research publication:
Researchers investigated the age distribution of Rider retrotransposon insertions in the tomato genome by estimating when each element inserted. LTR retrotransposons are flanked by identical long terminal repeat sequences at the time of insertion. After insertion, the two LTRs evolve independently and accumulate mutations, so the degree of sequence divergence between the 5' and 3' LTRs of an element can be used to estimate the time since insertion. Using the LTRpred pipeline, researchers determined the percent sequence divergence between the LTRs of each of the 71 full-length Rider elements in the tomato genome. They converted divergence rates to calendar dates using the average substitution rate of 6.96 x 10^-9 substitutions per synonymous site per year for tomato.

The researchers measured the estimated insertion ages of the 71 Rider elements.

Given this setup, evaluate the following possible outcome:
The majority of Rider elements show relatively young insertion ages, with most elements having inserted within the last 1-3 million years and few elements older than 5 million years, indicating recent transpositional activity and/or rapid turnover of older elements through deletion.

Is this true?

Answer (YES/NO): NO